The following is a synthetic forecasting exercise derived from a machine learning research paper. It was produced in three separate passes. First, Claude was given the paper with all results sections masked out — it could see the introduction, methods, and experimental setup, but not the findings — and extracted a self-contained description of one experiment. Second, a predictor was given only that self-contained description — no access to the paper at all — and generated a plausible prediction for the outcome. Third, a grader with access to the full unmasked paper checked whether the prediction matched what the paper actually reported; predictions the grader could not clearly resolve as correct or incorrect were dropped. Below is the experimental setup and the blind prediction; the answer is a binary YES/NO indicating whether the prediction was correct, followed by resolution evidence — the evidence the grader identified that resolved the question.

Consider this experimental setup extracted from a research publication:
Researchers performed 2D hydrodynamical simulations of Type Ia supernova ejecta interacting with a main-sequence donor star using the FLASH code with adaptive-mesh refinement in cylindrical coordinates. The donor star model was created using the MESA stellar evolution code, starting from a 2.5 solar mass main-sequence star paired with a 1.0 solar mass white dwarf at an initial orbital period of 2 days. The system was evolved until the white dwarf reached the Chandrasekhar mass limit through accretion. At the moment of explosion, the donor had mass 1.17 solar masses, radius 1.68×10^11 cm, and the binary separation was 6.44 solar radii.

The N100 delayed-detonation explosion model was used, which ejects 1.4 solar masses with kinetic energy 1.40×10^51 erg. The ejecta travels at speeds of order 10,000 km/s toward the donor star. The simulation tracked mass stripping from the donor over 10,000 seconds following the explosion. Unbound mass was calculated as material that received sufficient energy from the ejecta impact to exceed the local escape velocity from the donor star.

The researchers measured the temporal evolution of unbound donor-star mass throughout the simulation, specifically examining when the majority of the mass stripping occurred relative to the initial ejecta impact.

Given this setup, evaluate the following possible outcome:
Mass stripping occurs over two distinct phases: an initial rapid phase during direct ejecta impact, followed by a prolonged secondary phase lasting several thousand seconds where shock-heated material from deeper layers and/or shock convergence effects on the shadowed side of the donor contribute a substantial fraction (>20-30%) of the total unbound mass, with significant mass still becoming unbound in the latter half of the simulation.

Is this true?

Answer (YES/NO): NO